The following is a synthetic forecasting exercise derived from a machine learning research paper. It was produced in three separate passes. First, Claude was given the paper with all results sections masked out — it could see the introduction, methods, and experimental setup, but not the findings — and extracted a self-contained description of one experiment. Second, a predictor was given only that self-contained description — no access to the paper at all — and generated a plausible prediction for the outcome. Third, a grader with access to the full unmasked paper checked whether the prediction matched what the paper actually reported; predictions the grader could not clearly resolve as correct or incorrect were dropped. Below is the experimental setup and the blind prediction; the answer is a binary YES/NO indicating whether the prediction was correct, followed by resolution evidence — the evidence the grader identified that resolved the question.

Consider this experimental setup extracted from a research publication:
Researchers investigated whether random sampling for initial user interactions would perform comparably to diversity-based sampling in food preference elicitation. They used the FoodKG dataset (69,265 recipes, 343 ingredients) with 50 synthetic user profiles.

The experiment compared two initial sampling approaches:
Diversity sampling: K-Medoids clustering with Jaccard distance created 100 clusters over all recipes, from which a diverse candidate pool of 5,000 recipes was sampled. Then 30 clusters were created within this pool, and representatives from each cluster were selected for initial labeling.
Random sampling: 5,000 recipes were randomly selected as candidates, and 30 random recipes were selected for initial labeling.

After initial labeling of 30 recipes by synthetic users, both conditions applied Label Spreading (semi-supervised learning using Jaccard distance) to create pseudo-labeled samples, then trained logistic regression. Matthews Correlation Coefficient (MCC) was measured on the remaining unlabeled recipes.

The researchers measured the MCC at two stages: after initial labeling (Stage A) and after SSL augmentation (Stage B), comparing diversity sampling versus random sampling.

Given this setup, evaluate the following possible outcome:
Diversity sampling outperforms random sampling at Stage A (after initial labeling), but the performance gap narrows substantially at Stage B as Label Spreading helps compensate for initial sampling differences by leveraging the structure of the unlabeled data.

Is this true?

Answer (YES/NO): NO